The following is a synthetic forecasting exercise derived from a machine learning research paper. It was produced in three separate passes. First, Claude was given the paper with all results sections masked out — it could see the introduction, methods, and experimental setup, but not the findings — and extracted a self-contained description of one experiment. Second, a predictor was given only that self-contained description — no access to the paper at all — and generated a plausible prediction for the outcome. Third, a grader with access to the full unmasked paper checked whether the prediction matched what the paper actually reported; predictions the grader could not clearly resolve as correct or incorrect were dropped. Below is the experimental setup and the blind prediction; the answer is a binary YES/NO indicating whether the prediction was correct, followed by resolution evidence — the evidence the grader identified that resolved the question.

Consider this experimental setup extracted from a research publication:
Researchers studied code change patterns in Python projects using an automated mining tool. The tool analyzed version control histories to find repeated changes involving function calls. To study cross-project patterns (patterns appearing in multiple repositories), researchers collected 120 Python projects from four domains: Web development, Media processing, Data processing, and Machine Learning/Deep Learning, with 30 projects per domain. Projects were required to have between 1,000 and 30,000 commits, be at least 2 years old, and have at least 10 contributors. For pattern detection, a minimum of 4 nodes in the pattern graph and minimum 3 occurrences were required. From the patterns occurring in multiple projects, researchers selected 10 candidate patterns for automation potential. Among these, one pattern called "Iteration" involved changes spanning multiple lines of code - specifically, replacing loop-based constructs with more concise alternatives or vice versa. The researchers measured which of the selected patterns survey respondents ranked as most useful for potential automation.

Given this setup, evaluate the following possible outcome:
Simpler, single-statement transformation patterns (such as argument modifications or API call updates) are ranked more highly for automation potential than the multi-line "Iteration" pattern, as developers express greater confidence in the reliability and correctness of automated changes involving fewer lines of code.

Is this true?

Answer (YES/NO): NO